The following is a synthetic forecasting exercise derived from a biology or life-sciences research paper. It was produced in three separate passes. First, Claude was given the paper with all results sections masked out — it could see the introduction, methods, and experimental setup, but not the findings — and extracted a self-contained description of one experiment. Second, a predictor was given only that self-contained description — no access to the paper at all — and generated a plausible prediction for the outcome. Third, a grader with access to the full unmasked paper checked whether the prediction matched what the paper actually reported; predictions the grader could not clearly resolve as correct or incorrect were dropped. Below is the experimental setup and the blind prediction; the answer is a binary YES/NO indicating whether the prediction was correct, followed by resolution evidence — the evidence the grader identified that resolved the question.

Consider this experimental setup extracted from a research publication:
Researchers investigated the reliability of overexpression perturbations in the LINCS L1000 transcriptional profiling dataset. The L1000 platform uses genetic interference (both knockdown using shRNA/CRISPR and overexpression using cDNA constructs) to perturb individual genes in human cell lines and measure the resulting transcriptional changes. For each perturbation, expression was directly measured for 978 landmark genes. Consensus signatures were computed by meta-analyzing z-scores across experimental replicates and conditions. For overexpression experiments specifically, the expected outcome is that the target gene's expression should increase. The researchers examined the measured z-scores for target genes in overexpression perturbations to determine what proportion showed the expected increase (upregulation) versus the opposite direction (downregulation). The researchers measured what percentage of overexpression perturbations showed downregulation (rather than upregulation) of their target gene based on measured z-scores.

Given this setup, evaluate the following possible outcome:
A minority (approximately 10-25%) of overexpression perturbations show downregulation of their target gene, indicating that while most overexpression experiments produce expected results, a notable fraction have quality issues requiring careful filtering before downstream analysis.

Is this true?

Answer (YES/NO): NO